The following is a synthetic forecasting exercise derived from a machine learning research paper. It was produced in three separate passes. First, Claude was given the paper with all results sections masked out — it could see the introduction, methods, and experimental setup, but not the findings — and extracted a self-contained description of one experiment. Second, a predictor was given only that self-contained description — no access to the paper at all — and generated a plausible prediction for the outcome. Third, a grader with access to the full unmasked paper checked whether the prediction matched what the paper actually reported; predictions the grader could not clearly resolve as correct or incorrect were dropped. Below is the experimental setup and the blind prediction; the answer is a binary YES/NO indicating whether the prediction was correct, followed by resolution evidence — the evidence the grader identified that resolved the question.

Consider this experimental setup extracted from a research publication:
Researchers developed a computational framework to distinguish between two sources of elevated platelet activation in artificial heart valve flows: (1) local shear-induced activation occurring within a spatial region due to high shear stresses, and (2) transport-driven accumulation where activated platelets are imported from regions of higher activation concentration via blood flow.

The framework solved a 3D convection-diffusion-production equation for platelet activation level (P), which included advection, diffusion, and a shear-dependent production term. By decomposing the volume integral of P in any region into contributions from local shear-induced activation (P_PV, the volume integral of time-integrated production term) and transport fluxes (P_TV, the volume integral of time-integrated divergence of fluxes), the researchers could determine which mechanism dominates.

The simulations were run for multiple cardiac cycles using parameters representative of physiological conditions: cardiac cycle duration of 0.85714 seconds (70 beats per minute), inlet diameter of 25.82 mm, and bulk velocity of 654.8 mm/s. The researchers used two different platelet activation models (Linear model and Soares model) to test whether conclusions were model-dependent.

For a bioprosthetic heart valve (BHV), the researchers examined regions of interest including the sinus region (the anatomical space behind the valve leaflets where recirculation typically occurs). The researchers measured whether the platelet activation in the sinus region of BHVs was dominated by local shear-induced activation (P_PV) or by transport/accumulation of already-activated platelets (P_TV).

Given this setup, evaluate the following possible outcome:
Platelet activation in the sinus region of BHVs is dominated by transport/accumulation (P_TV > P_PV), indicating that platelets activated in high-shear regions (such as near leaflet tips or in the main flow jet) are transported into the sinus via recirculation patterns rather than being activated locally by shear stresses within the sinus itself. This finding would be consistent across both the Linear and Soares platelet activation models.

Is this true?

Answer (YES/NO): NO